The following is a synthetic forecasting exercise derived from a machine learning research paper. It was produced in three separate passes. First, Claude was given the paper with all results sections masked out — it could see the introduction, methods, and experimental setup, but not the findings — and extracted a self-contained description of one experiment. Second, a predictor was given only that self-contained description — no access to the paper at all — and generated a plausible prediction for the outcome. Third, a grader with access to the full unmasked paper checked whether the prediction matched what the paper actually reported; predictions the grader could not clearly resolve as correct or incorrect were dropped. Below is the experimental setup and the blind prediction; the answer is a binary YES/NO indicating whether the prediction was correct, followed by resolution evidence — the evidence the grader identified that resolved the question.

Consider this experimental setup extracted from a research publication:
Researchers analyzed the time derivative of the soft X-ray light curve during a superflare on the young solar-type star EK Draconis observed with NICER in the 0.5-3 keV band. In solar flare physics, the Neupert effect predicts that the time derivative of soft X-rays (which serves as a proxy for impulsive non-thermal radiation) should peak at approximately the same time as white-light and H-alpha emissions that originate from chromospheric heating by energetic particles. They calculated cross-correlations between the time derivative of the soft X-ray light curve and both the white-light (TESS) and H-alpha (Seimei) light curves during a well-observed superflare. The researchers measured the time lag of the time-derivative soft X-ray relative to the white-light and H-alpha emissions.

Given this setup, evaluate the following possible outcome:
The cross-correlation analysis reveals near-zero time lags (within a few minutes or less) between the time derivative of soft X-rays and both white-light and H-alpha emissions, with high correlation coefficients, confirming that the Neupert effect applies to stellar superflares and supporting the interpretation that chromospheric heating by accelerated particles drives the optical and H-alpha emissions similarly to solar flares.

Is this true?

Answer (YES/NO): YES